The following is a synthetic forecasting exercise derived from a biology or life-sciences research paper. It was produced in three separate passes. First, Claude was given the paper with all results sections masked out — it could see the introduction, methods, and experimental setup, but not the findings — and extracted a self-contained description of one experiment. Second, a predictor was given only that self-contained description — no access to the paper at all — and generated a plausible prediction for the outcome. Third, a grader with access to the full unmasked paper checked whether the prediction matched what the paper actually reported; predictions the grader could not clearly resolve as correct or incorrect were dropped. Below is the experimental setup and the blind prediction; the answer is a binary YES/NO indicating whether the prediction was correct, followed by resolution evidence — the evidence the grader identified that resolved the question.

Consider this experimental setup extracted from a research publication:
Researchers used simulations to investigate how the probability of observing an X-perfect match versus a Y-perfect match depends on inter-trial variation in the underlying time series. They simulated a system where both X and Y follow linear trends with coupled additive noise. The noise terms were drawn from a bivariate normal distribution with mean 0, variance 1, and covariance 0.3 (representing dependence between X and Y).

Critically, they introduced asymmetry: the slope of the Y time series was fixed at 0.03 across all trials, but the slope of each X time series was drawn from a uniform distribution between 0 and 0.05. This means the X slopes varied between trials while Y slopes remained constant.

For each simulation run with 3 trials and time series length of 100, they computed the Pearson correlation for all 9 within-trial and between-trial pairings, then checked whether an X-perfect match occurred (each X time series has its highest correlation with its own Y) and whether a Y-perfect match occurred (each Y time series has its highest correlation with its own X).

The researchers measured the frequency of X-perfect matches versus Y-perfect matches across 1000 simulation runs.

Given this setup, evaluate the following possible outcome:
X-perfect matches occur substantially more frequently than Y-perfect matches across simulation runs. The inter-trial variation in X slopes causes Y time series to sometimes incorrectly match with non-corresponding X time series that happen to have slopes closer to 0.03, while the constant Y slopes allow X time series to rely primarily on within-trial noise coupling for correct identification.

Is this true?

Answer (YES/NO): YES